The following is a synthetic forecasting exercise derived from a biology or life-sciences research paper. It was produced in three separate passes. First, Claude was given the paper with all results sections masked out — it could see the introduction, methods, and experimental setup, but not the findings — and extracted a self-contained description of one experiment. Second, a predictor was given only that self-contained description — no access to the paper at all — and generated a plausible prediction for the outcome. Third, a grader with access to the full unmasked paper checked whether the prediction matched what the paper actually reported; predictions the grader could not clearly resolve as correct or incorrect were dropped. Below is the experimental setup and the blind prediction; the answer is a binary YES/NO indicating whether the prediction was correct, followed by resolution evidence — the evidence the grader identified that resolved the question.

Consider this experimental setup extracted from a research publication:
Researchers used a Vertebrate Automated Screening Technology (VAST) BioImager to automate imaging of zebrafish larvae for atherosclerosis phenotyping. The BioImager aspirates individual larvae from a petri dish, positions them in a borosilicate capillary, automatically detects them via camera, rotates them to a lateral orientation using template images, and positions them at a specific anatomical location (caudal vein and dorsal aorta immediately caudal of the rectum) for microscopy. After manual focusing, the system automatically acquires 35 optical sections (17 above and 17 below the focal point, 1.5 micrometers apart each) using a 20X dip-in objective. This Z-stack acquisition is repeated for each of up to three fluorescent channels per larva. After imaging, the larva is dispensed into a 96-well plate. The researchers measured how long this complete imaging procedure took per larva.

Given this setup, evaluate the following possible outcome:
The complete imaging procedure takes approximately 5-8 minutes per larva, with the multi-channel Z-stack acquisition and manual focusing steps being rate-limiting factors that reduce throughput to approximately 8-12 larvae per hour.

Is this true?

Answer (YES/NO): NO